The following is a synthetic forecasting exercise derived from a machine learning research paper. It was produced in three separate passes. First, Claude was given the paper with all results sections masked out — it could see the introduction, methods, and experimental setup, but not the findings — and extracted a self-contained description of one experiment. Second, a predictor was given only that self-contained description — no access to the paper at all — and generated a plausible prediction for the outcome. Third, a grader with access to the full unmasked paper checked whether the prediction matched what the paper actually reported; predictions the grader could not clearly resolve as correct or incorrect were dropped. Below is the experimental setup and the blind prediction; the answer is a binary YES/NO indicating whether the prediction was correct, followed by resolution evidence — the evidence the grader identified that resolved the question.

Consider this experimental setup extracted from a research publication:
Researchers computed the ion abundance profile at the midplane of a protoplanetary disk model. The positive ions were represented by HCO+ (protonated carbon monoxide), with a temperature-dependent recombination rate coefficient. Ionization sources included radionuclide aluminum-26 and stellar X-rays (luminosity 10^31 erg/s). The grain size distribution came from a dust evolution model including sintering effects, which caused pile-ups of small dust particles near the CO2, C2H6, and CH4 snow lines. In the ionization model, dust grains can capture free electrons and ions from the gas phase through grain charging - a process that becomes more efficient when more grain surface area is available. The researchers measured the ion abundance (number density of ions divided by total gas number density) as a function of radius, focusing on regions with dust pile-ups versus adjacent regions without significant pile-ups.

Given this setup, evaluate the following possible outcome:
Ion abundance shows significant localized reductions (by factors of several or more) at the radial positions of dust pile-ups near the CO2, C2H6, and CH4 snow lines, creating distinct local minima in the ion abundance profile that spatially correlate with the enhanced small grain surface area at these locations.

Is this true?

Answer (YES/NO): NO